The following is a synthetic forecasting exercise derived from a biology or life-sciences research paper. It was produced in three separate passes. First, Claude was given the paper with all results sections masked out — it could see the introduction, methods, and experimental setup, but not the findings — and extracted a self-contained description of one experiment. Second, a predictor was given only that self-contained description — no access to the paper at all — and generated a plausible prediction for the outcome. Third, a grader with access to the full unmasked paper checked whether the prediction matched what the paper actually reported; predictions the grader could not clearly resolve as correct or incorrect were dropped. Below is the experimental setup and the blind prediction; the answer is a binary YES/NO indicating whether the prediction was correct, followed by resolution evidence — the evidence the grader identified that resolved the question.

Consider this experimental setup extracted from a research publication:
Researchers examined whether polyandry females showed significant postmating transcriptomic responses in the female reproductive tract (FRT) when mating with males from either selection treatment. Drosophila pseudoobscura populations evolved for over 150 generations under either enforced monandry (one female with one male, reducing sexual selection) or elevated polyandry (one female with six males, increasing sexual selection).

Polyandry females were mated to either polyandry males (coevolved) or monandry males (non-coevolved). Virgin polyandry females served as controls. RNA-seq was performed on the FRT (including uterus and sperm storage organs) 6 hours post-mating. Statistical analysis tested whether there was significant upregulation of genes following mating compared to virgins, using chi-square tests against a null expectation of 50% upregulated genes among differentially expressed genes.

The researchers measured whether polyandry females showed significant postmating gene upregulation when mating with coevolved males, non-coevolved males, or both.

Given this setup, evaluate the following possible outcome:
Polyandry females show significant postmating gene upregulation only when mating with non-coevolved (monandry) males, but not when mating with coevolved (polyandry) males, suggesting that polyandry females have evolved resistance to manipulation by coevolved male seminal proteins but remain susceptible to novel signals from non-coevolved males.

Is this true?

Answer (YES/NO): NO